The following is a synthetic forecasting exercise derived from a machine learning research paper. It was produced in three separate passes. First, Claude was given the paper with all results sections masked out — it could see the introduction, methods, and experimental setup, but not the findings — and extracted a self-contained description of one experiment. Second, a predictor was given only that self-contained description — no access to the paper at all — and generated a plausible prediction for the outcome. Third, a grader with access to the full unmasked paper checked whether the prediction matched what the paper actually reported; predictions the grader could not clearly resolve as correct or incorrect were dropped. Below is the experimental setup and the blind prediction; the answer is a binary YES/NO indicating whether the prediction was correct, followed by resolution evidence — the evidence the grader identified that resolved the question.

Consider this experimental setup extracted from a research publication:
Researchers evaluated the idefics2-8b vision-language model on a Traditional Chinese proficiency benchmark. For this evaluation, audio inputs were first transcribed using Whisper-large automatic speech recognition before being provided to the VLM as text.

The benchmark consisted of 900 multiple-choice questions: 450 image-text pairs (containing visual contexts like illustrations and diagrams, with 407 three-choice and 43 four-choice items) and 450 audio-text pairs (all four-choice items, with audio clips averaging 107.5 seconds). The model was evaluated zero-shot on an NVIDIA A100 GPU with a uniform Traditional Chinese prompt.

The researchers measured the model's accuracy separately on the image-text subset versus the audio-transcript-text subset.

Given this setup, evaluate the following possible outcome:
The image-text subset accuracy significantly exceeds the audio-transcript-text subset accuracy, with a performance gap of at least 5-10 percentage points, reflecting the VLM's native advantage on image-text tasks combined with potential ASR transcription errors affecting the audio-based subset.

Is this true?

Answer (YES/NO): YES